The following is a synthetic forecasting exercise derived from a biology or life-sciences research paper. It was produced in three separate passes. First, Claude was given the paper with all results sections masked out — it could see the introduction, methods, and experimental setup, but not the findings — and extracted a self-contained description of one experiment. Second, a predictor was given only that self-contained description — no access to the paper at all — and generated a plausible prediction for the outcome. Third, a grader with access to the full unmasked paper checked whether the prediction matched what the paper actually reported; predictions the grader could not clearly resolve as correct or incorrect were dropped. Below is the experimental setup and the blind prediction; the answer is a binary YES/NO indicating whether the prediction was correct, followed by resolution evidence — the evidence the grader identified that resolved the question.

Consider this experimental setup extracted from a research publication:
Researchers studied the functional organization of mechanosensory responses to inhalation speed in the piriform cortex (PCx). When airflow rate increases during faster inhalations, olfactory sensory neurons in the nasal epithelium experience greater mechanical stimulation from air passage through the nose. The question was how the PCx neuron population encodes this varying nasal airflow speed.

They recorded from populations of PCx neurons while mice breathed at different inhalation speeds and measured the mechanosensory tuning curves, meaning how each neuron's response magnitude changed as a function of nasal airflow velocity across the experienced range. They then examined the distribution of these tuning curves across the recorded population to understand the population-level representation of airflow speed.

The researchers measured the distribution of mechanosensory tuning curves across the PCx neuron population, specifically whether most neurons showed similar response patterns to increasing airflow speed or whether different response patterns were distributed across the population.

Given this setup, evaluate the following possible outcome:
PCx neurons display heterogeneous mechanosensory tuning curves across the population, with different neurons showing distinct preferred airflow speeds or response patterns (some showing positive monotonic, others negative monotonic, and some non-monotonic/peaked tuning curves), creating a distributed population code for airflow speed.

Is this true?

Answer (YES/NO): NO